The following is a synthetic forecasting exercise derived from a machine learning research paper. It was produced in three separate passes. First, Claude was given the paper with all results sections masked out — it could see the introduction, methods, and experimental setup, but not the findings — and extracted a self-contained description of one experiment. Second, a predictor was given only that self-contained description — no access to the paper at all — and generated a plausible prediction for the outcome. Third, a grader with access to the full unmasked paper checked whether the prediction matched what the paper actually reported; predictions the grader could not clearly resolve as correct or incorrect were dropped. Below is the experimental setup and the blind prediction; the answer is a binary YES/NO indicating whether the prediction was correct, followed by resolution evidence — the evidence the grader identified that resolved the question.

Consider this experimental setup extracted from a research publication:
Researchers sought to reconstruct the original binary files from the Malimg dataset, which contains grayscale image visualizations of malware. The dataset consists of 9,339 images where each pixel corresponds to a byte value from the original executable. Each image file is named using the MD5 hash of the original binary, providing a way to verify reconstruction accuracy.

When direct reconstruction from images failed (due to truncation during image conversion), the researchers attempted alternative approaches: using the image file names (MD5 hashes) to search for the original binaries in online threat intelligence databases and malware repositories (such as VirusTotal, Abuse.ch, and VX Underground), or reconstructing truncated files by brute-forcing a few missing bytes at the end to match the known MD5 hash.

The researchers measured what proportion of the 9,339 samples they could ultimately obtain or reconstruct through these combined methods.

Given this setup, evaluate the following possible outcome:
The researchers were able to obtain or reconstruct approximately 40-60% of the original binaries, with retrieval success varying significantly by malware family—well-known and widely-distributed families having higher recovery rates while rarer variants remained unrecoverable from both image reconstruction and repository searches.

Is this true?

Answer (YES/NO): NO